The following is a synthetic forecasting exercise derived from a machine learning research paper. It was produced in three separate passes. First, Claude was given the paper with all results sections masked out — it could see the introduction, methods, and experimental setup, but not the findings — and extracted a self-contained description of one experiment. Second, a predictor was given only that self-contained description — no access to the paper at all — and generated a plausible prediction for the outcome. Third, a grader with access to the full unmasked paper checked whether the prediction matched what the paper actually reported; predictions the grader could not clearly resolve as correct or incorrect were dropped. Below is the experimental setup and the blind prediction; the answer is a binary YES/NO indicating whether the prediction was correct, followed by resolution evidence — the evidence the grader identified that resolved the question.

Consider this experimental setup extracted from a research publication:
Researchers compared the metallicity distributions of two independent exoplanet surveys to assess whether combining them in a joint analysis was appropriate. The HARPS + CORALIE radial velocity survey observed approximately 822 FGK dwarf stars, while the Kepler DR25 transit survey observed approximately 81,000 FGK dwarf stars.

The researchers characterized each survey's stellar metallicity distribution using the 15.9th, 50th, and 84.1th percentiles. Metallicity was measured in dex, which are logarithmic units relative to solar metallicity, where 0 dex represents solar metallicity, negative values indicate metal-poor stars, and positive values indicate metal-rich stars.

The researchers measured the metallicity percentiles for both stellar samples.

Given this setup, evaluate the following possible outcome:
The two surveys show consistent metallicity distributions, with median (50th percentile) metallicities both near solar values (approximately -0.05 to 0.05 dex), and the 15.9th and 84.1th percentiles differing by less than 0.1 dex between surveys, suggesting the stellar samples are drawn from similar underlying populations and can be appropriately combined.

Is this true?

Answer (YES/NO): NO